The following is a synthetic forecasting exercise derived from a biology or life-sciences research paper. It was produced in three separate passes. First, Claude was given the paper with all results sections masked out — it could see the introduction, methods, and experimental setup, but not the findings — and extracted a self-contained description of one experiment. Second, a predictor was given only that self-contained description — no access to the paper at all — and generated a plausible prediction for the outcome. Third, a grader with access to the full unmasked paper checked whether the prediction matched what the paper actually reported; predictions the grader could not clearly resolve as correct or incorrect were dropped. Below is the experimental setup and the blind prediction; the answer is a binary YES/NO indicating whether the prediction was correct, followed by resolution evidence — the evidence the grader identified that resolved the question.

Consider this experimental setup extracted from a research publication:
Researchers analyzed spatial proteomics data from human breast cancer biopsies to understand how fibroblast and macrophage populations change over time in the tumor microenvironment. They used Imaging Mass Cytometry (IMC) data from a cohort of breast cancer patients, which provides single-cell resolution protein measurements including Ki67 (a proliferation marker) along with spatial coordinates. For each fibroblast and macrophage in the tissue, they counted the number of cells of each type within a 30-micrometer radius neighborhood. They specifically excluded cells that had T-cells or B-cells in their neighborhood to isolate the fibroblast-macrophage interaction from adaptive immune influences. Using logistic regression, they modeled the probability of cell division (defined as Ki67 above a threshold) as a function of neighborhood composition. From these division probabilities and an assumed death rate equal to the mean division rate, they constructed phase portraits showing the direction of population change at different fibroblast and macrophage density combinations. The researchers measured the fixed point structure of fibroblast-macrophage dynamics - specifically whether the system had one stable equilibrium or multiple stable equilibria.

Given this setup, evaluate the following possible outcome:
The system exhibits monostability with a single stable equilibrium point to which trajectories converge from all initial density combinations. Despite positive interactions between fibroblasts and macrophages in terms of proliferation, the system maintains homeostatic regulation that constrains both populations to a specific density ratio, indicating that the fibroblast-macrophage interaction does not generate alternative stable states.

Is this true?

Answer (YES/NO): NO